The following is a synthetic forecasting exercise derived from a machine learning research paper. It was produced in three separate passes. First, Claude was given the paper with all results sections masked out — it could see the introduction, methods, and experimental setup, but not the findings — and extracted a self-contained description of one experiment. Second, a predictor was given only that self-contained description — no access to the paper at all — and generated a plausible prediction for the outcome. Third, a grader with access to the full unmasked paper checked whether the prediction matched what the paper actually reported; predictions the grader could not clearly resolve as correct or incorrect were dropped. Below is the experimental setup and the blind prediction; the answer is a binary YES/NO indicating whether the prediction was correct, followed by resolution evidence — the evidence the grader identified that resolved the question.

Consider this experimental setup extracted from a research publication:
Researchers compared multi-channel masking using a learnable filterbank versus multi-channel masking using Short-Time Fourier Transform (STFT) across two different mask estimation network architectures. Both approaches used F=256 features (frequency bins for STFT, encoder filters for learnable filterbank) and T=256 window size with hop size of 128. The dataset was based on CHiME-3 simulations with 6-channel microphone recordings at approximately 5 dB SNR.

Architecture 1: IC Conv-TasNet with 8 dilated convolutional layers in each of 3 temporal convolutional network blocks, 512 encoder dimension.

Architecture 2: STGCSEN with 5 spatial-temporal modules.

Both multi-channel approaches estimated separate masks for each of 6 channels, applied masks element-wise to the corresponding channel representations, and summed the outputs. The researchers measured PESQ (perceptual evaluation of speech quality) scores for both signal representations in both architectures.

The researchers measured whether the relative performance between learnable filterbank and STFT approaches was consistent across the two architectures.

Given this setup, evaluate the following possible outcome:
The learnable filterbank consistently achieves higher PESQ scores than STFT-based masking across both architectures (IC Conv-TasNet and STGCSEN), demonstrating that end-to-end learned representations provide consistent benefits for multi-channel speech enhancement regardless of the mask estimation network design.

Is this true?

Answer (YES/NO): NO